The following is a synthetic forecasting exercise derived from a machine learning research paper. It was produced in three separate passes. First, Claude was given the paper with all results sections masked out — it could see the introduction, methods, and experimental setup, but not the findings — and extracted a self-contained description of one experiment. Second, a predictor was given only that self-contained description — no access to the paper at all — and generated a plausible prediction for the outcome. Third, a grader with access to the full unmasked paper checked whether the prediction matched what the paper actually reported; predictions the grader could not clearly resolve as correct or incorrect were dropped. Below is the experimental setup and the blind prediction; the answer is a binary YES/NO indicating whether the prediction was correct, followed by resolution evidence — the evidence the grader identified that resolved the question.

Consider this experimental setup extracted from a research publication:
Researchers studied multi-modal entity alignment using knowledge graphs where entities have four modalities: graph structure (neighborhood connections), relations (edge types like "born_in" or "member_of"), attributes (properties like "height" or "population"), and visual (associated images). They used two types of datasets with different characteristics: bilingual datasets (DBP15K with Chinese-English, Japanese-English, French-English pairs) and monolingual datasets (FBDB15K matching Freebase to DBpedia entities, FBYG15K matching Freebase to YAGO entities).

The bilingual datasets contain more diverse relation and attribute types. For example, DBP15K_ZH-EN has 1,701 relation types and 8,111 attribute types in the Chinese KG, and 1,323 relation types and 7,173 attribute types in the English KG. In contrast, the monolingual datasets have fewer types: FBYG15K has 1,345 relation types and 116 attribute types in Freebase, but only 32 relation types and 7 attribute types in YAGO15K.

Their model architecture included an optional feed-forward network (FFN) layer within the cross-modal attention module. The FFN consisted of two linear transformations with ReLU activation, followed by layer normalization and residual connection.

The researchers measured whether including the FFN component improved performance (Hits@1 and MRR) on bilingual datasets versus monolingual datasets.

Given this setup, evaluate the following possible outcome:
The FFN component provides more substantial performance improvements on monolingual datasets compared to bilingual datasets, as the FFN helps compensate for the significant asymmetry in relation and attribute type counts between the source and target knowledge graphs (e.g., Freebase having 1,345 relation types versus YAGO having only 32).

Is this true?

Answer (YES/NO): NO